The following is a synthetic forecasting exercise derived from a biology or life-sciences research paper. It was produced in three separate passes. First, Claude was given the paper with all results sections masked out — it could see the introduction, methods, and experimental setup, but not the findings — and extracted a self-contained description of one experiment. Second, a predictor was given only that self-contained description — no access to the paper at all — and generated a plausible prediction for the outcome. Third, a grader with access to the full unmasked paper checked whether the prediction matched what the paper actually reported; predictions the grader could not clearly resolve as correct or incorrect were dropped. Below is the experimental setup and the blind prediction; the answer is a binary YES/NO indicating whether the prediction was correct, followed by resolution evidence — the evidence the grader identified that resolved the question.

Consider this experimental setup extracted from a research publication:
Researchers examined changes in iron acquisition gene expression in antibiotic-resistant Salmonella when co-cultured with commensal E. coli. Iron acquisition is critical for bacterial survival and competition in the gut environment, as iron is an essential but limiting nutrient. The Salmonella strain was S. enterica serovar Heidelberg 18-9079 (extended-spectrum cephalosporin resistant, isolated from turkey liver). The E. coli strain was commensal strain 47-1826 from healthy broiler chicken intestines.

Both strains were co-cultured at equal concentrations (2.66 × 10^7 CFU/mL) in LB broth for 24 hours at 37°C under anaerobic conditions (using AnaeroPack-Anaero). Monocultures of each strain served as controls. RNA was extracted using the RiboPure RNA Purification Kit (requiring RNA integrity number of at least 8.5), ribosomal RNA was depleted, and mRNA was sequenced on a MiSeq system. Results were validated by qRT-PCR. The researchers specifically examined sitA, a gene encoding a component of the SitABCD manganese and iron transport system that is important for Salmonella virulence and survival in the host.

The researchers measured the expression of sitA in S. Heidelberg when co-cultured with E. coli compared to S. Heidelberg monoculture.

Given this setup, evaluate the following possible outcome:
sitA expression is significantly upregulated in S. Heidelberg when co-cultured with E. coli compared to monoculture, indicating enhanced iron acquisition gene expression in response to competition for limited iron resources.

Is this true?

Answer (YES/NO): NO